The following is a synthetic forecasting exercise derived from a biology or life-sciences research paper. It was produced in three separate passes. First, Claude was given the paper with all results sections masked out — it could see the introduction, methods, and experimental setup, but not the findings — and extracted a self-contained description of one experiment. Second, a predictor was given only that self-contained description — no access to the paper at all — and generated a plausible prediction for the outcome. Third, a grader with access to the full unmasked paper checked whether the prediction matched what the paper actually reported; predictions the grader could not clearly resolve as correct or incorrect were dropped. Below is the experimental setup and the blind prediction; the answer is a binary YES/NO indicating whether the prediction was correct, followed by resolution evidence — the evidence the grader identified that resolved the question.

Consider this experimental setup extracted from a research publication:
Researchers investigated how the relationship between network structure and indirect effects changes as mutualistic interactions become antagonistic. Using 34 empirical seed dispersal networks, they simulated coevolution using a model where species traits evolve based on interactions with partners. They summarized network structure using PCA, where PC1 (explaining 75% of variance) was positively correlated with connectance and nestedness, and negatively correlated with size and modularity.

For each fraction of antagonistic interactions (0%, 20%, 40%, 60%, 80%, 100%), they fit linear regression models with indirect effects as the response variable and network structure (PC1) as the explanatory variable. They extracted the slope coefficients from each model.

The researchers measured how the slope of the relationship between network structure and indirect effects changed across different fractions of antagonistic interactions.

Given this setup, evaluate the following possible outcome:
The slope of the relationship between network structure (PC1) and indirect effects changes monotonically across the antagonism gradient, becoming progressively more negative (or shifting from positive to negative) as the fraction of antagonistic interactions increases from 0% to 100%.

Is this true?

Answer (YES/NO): NO